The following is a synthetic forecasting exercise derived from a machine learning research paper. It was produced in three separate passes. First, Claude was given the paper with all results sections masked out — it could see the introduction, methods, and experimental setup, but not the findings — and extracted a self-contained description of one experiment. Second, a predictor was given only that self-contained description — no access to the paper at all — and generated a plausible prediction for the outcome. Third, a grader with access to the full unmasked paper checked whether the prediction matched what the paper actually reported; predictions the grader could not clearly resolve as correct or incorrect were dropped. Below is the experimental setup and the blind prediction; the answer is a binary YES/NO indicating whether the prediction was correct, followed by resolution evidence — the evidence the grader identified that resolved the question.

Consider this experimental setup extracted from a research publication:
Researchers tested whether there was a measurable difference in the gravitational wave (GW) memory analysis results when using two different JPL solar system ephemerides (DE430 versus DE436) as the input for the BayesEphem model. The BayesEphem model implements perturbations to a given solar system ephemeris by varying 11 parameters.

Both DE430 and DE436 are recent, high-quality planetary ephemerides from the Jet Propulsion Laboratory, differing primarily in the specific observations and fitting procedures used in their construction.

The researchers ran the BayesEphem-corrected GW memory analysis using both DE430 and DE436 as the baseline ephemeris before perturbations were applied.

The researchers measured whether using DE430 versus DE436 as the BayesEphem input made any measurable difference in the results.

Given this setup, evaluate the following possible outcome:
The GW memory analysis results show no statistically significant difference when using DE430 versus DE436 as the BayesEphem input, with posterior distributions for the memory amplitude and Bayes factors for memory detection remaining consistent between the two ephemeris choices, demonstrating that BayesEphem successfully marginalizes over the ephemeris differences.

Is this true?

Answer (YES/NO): YES